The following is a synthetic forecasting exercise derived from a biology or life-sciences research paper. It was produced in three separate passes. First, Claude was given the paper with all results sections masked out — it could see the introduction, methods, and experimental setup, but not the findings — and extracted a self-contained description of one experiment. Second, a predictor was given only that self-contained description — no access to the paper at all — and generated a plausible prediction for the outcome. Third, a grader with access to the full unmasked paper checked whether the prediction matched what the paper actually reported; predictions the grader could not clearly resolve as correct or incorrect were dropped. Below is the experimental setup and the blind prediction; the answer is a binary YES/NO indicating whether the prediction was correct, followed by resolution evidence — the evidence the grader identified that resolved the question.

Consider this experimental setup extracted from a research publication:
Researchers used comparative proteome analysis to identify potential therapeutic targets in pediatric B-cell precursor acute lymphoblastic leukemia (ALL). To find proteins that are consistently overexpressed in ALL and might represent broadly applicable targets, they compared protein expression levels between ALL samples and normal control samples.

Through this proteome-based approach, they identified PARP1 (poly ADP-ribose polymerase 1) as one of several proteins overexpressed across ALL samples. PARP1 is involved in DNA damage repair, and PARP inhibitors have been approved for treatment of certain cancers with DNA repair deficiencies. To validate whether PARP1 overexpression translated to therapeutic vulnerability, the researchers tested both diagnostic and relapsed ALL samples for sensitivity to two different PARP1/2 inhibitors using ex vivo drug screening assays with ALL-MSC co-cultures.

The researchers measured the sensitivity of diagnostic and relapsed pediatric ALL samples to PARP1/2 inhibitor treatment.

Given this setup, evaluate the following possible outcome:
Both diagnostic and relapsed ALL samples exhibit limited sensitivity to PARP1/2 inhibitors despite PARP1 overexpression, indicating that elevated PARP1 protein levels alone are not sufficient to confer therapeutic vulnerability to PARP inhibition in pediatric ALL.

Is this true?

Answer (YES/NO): NO